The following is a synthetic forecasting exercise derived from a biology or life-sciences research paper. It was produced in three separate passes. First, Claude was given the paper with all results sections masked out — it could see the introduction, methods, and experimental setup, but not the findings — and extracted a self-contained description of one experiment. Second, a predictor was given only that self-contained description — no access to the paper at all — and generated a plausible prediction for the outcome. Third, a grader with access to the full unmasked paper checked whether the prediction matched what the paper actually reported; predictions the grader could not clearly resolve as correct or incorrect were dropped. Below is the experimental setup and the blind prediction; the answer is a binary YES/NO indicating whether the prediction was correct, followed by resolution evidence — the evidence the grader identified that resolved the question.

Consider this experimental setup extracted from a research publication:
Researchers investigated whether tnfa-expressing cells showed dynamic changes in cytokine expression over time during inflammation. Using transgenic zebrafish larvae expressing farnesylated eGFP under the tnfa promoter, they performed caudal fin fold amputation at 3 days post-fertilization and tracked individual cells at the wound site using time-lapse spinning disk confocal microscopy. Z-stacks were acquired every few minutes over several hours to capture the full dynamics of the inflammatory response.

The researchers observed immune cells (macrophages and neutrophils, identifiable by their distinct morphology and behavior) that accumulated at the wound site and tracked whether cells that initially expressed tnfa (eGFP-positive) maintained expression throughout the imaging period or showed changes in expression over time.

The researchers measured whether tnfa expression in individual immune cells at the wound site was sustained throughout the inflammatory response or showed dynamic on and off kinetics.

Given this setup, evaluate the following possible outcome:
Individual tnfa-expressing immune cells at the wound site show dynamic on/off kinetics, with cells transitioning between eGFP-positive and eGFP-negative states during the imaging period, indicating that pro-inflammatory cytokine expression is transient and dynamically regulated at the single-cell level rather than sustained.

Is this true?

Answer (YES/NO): NO